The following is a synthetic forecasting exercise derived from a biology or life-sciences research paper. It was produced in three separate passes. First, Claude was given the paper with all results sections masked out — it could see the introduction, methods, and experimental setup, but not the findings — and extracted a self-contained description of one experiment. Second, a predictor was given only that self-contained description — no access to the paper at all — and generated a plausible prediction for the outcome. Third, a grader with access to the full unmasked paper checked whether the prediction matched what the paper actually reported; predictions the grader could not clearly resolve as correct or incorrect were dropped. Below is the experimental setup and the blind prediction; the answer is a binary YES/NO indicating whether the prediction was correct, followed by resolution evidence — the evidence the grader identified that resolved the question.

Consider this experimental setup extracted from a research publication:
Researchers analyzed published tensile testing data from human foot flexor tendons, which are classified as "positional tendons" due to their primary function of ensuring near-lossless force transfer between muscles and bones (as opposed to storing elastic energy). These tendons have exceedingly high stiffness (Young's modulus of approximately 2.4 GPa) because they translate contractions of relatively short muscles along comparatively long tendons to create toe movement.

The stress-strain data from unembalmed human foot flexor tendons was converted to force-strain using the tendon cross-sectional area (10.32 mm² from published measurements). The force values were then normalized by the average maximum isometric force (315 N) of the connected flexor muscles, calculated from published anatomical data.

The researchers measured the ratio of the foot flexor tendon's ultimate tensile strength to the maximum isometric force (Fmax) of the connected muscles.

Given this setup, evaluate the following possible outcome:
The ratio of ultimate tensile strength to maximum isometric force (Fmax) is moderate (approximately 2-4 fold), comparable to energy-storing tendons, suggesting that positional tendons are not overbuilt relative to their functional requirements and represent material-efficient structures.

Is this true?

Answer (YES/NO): NO